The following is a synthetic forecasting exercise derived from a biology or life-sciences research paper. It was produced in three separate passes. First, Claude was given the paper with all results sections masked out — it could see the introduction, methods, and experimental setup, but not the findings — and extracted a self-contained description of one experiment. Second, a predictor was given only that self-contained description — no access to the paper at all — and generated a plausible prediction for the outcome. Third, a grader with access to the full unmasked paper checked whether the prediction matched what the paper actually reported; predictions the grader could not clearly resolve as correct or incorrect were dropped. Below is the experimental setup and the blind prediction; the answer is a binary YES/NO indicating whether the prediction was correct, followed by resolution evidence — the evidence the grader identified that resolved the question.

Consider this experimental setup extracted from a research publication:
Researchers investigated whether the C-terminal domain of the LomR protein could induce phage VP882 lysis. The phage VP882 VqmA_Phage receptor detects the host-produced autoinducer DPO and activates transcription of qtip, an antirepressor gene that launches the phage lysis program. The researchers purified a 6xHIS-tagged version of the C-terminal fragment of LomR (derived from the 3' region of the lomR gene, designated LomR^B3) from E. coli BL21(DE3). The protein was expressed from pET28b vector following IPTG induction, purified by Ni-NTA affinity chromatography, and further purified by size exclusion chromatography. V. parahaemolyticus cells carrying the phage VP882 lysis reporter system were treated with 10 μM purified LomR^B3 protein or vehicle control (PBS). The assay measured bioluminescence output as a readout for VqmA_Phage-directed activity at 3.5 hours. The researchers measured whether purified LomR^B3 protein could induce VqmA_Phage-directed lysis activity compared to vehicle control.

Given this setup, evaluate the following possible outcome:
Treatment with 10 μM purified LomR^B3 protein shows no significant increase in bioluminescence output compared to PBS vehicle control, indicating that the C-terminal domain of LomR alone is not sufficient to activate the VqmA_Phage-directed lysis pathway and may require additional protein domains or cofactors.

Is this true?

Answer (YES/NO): NO